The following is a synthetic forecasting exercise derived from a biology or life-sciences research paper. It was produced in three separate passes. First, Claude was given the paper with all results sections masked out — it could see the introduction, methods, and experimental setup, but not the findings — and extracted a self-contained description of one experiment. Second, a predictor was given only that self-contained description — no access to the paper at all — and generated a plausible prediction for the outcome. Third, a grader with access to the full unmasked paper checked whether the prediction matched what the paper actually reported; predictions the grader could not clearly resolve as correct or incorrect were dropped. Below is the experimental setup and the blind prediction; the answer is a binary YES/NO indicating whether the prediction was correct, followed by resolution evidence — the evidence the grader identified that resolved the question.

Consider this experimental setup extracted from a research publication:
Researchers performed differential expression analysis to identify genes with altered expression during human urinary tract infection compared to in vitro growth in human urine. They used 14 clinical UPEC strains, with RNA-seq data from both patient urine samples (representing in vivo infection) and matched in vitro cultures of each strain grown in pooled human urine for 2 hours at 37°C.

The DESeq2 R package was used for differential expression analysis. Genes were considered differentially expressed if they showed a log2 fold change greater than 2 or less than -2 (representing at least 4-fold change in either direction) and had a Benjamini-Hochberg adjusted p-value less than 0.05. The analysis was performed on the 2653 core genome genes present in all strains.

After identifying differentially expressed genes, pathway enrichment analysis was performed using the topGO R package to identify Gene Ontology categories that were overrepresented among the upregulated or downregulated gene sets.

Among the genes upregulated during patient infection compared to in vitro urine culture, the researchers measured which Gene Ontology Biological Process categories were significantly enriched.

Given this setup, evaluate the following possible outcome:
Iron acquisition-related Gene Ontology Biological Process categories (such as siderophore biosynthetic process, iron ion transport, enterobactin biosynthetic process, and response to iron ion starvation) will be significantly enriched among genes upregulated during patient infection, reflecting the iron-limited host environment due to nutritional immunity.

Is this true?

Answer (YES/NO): NO